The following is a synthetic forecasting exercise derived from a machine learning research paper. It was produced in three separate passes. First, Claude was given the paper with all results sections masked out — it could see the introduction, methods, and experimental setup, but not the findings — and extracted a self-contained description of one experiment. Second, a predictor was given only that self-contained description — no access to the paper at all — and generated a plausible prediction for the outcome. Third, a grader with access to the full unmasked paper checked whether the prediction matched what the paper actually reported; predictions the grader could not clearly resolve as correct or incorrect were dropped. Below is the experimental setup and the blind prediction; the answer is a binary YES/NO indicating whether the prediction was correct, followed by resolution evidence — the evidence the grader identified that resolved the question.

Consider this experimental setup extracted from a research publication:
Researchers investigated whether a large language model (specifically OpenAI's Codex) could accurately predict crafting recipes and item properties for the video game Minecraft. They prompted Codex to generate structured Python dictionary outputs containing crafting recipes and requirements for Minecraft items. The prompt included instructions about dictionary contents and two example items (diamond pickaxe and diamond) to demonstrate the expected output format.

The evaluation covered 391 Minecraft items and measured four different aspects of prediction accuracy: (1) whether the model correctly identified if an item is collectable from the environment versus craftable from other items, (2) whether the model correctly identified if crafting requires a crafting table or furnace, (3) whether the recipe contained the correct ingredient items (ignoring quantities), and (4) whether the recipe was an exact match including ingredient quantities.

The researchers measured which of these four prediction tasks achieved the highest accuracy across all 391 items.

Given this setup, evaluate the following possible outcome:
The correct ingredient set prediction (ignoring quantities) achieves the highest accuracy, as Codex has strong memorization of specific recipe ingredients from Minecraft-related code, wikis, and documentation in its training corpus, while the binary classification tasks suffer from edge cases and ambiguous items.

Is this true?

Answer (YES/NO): NO